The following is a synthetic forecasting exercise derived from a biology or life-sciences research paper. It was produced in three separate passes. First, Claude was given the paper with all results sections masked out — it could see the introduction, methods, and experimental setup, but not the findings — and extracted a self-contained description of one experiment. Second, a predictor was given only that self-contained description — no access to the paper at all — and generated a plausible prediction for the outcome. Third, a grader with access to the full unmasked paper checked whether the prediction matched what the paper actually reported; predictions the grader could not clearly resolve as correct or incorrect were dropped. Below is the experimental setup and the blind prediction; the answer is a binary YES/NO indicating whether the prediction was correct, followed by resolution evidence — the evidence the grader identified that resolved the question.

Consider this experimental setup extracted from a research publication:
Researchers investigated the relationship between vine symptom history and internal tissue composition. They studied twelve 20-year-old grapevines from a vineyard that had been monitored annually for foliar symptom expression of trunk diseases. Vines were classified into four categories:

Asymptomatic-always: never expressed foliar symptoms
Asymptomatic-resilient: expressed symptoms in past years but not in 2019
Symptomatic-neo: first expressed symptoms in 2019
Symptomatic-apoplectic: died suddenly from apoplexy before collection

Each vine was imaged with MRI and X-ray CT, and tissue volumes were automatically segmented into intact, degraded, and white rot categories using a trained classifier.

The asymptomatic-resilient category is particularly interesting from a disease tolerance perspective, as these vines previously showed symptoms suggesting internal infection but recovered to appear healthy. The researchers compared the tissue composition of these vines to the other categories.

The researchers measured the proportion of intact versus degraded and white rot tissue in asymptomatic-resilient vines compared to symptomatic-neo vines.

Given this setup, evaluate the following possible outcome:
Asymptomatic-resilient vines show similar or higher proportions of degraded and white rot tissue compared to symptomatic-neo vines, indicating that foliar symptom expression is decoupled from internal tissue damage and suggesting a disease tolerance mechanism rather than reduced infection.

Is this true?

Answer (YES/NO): YES